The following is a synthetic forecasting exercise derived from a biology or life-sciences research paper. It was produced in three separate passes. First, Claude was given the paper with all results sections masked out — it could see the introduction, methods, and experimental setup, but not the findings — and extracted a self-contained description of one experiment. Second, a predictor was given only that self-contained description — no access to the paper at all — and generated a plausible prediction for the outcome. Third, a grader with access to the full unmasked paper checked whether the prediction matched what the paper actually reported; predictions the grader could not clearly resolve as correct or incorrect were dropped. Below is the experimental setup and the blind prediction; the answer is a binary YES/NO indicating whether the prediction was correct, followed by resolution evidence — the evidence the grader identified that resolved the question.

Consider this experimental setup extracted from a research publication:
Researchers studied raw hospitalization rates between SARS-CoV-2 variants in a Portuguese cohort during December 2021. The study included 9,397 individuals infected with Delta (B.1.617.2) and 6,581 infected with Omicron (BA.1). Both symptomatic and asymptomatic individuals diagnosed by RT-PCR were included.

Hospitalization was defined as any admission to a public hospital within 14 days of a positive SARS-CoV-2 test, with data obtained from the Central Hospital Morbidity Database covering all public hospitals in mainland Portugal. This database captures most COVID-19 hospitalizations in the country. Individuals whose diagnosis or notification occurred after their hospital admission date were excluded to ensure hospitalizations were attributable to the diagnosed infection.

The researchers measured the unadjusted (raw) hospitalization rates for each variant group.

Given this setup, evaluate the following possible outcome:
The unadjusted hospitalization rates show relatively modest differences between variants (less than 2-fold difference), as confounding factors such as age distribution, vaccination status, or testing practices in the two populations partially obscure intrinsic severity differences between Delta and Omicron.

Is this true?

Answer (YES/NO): NO